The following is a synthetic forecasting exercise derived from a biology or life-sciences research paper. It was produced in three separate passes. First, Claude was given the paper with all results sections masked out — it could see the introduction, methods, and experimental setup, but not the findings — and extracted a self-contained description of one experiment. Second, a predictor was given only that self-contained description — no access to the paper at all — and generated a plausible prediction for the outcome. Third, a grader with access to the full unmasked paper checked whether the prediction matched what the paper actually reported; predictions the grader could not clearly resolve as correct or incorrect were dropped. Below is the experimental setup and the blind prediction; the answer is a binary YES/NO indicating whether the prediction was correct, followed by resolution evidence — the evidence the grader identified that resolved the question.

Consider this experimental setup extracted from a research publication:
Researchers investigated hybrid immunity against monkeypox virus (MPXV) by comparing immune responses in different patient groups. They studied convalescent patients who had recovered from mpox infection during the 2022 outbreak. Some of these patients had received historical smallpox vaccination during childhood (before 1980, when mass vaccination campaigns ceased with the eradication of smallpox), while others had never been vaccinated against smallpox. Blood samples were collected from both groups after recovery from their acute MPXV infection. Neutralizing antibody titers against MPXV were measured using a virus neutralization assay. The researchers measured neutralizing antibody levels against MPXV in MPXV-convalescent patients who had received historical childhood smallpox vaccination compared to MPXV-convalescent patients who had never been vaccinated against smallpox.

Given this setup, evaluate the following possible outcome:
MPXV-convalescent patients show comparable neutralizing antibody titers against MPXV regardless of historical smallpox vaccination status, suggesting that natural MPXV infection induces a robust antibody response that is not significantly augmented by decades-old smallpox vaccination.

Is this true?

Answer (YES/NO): NO